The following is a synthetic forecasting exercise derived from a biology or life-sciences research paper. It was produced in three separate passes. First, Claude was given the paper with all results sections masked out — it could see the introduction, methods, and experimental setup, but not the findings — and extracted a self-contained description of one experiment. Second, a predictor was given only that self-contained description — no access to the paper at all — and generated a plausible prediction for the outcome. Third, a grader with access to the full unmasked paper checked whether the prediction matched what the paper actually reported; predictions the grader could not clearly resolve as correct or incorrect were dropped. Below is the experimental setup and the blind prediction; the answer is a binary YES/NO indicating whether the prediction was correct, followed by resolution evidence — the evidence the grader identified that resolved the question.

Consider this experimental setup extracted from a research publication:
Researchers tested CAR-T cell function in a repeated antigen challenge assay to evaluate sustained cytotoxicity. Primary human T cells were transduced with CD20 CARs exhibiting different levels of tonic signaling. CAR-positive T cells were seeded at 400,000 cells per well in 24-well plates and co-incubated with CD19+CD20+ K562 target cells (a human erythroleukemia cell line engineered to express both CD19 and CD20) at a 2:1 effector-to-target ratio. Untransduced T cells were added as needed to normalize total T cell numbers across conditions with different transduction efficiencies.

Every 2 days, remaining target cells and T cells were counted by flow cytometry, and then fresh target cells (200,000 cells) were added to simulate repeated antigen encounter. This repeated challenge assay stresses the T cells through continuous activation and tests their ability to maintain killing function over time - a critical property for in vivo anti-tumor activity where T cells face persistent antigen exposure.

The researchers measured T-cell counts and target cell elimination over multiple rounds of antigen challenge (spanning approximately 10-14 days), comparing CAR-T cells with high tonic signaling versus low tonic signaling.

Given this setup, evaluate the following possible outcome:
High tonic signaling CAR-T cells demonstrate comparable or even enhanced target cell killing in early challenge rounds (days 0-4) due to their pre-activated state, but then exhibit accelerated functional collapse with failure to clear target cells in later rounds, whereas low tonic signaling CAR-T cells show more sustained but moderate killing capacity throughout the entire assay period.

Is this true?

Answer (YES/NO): NO